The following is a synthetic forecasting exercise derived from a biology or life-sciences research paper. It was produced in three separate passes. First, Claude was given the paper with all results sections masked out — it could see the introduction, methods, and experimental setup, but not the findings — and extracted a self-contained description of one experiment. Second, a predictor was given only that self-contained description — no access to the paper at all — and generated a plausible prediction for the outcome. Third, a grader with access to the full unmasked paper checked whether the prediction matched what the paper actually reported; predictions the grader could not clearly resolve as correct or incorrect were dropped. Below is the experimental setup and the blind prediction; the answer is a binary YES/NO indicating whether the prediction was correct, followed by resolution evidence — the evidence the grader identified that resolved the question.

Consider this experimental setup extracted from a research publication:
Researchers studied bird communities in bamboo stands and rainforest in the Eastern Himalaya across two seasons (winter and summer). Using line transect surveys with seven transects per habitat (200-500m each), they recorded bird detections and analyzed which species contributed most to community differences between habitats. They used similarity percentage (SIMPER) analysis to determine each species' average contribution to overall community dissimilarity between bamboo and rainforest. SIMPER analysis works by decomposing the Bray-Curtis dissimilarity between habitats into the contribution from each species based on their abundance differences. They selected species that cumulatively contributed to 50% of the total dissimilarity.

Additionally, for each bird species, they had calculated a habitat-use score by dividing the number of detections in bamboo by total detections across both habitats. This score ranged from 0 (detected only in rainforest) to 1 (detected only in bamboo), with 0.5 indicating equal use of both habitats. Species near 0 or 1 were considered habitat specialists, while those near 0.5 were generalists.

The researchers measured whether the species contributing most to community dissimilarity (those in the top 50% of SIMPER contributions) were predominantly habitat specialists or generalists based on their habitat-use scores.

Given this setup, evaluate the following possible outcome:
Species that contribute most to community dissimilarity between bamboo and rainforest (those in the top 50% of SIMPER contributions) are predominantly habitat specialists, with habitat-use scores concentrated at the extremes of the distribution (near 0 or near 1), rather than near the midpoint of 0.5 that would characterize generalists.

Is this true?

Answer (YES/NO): YES